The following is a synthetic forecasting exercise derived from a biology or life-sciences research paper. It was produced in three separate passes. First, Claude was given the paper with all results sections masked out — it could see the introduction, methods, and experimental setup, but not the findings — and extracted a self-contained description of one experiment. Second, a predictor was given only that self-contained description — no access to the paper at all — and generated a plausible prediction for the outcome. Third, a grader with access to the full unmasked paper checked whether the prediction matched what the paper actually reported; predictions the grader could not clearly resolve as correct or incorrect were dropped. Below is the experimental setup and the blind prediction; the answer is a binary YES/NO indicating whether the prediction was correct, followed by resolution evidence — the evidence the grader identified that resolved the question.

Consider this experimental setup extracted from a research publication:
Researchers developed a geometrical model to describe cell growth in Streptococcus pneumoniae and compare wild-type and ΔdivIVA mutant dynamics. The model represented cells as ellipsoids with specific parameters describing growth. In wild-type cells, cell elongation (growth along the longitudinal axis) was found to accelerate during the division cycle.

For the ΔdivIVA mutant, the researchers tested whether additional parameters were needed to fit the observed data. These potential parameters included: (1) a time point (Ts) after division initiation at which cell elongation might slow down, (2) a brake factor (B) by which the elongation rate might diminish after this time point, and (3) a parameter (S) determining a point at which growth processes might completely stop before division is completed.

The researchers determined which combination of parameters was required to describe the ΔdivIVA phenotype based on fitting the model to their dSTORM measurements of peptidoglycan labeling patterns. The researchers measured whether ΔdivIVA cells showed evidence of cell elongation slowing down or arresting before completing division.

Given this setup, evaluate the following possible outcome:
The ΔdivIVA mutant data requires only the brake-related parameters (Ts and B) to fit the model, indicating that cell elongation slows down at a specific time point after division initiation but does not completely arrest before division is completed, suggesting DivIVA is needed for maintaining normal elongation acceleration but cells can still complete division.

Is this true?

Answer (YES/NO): NO